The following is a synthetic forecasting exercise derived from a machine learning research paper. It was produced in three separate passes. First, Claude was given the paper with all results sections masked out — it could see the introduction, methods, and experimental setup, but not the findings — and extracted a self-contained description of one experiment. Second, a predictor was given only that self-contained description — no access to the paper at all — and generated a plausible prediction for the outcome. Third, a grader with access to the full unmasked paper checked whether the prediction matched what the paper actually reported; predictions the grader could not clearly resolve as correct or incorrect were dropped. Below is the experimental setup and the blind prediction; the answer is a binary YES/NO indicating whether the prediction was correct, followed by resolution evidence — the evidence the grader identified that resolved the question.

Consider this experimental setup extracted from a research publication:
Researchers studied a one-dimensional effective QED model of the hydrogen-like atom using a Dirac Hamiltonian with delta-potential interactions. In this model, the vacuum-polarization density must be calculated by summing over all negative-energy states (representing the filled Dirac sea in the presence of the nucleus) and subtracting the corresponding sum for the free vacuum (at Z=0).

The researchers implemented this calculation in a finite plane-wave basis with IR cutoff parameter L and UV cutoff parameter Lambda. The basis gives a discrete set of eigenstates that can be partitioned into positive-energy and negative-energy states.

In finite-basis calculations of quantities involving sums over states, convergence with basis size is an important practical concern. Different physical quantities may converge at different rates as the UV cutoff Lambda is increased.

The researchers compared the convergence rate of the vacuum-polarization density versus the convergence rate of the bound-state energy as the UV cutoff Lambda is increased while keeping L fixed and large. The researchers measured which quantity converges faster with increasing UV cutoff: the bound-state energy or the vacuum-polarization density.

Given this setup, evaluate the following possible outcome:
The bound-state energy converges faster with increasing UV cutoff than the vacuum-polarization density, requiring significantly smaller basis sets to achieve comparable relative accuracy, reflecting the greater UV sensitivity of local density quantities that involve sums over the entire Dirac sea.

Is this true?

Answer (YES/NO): YES